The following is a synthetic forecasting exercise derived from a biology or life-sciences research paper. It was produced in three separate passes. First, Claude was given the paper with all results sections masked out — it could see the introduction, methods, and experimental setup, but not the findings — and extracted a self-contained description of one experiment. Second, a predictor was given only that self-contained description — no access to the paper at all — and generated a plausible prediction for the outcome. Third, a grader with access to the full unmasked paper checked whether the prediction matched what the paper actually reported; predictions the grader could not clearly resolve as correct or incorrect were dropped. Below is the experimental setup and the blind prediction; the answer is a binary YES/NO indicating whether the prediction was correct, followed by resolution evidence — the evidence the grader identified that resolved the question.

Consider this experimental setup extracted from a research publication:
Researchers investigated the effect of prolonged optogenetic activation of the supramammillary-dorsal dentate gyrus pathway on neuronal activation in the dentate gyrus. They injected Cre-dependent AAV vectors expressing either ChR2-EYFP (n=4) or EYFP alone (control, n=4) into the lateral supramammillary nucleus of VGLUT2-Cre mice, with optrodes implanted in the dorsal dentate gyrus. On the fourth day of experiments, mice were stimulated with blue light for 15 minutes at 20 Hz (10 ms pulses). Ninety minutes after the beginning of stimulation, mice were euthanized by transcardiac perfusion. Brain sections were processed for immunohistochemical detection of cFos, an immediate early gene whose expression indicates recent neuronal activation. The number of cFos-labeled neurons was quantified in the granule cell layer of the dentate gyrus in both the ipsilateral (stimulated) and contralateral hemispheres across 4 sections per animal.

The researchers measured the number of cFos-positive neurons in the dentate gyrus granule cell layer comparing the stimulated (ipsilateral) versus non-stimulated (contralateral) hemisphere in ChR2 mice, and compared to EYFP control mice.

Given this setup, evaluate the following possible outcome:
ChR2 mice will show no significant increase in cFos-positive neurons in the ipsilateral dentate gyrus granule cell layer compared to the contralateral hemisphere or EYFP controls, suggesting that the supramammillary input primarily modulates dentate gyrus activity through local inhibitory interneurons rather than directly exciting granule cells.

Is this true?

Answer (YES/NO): NO